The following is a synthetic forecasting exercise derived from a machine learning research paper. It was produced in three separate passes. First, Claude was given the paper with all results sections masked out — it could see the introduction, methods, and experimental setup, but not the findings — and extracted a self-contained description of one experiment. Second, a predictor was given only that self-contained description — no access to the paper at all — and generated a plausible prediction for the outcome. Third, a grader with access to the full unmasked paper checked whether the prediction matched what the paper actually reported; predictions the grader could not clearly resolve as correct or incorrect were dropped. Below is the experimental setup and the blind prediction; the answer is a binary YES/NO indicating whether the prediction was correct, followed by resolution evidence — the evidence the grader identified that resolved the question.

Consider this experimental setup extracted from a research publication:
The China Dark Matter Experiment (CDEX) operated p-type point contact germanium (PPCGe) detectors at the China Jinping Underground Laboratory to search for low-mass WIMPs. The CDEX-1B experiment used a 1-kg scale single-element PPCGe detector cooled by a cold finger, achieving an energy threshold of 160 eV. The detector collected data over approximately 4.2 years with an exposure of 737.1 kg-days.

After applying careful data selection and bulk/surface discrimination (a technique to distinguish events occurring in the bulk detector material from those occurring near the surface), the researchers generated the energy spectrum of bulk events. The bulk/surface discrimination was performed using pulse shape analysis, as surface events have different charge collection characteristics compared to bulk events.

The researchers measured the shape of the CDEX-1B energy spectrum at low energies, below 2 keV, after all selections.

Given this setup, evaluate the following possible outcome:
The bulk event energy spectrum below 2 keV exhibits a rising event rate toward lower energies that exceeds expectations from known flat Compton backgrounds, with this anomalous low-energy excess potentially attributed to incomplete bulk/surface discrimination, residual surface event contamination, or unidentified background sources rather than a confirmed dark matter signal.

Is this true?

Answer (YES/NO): YES